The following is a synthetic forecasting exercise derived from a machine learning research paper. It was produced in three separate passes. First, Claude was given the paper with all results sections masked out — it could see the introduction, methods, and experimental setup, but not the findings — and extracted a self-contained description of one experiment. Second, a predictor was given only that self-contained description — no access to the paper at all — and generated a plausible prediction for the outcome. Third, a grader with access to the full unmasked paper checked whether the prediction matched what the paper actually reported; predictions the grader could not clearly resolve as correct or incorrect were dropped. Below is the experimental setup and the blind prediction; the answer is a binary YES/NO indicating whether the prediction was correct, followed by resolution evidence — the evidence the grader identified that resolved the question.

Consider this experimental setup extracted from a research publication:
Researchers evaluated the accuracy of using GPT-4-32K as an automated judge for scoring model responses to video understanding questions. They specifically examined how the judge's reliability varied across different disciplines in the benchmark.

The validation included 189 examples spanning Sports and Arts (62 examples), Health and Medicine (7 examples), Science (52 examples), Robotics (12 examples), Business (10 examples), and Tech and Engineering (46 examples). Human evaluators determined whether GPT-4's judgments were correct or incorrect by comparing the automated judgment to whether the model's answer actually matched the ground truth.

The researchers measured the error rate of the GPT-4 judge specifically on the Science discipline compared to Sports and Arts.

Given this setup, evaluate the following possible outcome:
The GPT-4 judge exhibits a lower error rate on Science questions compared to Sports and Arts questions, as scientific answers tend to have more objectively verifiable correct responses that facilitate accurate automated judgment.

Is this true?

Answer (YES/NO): YES